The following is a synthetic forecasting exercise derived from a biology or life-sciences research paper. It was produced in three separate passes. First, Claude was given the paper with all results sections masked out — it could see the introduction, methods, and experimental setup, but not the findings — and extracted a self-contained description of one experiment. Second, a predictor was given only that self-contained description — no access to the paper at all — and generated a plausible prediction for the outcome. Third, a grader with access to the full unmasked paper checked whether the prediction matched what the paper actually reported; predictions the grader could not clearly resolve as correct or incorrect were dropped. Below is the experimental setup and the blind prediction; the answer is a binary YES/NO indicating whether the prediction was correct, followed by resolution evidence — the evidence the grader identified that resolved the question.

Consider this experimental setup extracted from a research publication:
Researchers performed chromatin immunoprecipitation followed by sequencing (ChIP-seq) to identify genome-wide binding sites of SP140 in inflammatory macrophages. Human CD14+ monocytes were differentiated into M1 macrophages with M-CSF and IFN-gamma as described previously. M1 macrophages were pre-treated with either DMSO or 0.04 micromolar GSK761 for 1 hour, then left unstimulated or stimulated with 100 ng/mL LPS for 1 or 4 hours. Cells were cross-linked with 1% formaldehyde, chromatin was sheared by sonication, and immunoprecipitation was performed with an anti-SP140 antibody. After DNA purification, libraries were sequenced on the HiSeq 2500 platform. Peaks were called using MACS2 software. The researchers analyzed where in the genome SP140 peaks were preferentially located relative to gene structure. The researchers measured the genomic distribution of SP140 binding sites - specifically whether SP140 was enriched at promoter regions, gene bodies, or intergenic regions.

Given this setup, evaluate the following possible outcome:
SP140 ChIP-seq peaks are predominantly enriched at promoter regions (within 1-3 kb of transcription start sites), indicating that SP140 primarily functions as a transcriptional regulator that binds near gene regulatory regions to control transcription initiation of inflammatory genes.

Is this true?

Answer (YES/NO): YES